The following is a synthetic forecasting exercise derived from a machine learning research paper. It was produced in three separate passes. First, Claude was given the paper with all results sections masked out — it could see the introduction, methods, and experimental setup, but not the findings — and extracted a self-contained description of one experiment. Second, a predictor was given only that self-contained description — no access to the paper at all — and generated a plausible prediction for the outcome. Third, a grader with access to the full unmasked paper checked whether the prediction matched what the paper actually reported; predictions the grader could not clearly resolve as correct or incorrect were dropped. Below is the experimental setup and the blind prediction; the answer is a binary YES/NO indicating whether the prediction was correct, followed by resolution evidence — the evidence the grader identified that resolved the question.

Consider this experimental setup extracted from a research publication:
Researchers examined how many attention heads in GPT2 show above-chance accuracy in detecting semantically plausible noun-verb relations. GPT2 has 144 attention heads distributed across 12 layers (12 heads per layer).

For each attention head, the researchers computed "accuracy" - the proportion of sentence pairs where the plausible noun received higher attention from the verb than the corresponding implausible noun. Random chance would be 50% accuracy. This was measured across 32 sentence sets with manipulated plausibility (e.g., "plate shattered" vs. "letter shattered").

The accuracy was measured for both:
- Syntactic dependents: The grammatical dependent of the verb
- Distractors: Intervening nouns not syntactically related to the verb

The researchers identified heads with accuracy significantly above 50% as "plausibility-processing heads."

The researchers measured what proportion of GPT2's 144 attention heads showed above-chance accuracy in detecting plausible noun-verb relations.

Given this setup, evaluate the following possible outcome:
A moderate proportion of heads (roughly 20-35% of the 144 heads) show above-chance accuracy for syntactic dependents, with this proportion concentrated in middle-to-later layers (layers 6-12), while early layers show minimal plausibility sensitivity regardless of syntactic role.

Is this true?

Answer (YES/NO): NO